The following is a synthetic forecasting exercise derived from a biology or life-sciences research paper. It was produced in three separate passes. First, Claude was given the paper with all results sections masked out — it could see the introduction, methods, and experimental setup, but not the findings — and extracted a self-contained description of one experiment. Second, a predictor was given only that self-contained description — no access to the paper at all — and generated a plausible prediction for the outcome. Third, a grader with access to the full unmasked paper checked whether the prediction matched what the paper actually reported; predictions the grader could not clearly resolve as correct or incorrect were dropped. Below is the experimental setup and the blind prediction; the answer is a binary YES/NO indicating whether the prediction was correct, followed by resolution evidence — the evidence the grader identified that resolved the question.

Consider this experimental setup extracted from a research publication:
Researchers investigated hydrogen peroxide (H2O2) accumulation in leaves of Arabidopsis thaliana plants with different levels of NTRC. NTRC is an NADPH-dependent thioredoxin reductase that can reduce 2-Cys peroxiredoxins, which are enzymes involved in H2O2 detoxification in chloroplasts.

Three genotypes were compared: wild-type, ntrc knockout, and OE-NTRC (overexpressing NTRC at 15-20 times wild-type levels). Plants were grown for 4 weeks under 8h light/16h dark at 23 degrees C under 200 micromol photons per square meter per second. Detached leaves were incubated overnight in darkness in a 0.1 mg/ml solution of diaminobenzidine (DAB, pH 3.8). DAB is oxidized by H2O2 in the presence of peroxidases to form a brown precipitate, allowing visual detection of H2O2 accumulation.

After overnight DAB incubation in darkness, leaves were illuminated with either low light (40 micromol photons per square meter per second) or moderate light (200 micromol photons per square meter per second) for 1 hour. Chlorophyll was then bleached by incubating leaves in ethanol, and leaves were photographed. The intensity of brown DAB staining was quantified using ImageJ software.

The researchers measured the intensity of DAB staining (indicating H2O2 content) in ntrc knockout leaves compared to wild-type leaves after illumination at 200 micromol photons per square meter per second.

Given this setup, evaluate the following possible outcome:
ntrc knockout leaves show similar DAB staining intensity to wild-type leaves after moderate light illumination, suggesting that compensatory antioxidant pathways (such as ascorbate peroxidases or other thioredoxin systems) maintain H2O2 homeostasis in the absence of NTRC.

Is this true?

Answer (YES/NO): NO